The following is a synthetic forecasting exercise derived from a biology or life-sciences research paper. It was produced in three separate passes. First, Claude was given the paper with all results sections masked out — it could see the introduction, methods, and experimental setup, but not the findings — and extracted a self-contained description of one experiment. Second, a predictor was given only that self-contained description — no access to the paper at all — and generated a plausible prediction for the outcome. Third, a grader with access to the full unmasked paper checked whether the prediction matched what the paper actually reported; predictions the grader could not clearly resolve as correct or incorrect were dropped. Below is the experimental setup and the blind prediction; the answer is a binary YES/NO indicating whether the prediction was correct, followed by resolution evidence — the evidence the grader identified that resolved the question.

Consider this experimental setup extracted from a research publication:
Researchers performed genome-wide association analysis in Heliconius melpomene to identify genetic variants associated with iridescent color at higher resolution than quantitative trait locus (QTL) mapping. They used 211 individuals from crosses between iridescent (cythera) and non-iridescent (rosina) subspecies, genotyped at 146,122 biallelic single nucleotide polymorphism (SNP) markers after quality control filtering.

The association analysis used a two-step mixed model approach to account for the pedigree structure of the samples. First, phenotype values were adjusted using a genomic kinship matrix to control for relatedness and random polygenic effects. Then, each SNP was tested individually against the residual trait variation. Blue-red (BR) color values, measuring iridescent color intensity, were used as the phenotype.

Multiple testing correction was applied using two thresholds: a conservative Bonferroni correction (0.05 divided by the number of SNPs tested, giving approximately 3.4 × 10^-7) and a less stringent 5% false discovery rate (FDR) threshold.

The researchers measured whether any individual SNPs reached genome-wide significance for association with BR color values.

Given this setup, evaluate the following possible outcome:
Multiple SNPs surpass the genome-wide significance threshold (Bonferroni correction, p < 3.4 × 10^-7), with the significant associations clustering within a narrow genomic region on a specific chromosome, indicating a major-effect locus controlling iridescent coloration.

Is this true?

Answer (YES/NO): NO